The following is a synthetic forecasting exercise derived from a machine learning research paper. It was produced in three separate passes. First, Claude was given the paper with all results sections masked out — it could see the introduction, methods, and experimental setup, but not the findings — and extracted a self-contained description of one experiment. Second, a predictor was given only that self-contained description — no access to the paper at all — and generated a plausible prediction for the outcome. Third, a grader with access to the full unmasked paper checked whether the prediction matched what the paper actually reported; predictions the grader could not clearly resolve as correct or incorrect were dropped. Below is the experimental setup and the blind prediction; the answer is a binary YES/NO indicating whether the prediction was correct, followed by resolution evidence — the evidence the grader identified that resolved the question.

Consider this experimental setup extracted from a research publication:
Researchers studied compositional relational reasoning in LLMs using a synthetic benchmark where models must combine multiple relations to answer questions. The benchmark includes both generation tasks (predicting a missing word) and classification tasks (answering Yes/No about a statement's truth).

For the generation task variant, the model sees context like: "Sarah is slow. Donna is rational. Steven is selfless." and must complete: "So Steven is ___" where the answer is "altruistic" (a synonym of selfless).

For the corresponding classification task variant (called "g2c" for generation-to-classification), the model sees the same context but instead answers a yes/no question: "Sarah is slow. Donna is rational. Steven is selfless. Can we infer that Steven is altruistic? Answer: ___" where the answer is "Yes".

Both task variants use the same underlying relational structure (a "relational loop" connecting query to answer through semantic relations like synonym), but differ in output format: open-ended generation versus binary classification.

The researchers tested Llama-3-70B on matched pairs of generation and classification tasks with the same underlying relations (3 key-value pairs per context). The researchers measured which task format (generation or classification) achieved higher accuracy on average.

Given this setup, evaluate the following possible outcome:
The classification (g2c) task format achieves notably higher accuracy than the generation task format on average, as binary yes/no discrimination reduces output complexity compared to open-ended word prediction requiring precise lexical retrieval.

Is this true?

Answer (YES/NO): YES